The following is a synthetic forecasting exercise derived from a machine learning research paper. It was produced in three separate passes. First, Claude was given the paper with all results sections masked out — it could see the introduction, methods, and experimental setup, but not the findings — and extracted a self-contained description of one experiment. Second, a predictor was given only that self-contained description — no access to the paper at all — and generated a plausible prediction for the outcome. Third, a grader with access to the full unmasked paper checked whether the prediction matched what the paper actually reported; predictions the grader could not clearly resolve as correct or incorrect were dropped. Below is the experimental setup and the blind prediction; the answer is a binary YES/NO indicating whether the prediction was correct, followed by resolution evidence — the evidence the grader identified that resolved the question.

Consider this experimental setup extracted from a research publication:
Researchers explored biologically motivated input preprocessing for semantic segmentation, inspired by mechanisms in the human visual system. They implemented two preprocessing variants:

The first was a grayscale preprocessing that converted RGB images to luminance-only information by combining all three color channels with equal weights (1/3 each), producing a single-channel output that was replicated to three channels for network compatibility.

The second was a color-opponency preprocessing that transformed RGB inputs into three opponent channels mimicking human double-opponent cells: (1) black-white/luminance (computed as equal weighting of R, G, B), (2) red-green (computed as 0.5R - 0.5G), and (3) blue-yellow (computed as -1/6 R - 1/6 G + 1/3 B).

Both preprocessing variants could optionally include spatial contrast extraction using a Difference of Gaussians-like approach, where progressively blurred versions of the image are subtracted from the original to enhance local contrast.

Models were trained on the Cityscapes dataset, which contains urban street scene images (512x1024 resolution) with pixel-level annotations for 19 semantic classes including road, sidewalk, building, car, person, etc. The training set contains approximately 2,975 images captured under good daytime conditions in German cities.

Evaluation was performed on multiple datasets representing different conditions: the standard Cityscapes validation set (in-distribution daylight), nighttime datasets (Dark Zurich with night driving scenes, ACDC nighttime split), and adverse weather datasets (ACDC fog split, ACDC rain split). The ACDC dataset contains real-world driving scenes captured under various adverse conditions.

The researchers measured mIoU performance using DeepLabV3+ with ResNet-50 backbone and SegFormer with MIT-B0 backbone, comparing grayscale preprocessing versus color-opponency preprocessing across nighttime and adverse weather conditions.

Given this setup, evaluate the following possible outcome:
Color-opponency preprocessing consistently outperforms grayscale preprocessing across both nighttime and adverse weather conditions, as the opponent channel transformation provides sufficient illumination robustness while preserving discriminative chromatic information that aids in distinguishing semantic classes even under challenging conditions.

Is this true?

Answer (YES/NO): NO